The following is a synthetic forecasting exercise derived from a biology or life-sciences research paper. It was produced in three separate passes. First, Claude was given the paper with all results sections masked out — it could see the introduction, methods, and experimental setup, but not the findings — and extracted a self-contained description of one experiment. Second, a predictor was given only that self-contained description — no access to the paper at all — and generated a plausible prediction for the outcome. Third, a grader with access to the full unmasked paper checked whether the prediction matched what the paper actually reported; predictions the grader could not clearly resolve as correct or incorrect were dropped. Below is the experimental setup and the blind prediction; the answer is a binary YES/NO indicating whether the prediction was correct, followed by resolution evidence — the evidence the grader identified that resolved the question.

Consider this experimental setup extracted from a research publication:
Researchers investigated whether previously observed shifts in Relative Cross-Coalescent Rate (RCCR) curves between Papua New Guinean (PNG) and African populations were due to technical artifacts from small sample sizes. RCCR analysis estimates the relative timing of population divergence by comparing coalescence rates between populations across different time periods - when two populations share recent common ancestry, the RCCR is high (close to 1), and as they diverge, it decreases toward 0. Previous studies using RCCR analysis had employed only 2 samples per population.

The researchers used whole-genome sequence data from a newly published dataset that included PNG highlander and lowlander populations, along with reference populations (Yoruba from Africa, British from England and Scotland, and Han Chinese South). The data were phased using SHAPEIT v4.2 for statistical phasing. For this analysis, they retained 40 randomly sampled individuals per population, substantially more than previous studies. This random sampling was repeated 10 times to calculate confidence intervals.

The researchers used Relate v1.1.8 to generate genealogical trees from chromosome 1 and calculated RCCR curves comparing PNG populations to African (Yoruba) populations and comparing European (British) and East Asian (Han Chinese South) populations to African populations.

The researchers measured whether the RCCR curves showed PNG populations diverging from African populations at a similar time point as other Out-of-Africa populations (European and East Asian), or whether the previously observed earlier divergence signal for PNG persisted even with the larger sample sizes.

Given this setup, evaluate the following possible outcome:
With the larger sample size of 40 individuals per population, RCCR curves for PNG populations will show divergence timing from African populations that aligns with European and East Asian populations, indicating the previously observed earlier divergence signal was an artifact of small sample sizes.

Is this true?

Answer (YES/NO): NO